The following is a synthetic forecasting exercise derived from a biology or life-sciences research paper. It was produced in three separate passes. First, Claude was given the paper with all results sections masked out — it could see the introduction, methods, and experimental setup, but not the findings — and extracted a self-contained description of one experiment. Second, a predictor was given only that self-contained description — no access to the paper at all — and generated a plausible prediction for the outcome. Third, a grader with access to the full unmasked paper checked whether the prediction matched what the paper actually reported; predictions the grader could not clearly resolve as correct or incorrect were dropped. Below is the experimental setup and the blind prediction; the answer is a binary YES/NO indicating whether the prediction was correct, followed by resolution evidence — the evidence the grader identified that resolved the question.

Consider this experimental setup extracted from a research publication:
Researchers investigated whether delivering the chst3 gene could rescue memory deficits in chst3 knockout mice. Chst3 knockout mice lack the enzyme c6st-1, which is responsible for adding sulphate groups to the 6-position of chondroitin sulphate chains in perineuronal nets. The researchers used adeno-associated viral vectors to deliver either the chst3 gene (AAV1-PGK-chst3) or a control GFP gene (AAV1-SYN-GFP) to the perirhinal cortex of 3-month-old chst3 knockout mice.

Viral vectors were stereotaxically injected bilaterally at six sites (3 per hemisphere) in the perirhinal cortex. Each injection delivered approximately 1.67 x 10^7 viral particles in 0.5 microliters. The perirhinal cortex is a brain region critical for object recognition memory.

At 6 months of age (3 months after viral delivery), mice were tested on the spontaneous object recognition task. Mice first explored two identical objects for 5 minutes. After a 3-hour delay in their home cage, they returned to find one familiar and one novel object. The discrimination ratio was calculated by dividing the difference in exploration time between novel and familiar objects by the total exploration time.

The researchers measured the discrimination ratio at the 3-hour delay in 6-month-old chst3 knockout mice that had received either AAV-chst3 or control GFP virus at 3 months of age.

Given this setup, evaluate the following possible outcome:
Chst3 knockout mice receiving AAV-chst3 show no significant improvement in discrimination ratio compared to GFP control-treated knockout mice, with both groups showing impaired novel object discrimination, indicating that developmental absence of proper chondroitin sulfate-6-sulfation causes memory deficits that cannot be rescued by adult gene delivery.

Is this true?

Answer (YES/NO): NO